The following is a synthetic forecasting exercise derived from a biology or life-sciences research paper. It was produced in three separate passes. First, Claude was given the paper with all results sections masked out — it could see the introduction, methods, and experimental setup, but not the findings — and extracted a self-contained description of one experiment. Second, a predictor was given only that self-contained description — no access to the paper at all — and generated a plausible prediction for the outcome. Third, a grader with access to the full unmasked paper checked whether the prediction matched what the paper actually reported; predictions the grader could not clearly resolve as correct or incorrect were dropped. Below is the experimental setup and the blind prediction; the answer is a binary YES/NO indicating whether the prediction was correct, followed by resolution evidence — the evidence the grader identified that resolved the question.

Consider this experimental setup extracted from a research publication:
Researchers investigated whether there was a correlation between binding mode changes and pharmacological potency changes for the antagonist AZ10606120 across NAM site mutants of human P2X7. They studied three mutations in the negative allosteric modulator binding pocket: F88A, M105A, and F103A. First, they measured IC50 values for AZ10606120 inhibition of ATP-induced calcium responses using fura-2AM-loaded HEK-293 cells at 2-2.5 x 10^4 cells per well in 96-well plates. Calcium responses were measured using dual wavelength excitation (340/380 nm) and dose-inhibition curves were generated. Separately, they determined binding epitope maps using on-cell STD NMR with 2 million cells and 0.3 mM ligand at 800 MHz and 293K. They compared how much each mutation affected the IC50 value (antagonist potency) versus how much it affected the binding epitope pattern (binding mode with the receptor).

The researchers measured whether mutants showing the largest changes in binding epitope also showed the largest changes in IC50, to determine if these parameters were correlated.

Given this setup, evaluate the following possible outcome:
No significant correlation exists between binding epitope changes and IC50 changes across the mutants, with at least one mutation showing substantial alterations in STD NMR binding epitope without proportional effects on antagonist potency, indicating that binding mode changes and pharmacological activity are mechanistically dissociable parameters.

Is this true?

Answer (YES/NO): NO